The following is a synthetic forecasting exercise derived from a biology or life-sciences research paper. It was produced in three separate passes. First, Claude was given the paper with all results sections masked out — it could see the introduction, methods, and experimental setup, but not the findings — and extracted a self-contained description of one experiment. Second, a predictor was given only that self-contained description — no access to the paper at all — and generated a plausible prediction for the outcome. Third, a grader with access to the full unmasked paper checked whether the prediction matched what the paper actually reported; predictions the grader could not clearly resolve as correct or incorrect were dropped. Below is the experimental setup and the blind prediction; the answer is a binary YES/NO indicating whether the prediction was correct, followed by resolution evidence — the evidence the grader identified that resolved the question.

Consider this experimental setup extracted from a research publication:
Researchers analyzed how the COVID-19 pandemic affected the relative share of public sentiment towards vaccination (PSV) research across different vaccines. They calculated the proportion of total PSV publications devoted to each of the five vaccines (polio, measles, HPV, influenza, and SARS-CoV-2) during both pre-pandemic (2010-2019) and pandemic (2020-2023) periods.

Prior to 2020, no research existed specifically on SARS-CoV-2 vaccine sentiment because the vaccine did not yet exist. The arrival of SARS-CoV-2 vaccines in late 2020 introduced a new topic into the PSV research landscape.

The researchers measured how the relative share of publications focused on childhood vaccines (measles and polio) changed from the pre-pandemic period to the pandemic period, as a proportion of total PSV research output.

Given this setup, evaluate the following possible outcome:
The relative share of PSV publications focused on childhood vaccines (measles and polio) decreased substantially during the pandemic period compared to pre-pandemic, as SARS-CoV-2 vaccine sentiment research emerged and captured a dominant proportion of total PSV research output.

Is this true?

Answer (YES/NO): YES